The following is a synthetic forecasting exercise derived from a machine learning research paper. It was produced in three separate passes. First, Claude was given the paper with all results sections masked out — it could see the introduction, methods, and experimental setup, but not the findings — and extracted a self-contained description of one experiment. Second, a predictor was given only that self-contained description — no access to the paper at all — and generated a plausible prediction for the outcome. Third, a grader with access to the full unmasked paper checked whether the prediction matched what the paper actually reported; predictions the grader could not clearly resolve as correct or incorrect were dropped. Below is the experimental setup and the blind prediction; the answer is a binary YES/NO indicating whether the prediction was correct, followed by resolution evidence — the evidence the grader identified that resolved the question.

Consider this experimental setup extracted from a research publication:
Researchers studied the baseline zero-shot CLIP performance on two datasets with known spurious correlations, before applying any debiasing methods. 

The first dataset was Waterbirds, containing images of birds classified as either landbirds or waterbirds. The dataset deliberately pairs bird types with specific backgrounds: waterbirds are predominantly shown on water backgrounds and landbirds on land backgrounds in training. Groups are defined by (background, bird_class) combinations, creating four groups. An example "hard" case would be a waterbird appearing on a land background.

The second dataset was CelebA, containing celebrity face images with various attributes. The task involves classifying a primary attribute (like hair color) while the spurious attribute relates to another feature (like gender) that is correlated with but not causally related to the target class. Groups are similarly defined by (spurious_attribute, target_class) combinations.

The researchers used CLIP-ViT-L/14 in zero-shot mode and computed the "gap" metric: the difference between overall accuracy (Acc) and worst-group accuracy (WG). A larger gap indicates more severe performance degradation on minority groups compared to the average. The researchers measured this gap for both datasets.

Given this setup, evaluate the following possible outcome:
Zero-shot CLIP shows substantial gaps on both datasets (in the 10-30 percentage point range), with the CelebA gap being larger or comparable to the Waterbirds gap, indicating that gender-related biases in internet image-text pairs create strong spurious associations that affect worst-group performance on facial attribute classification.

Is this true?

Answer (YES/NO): NO